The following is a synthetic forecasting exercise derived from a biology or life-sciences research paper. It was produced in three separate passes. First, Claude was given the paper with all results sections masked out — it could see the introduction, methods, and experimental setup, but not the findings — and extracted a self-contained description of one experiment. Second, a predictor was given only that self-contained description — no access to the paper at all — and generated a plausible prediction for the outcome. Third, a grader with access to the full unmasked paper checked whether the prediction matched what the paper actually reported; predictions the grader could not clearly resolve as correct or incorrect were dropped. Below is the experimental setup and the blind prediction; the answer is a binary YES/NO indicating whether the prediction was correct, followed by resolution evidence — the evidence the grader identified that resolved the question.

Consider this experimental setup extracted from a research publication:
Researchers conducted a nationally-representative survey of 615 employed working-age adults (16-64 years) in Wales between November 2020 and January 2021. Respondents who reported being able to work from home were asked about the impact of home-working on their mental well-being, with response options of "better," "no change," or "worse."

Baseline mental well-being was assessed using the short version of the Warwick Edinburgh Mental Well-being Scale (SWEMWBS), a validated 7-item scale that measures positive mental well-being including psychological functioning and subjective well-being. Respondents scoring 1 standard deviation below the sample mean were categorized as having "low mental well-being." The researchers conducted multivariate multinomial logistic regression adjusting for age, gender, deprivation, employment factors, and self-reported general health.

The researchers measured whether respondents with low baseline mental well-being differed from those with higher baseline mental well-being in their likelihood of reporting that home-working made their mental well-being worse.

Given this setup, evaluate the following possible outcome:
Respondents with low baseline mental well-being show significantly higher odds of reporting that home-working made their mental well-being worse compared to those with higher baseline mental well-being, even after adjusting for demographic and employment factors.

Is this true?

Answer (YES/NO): YES